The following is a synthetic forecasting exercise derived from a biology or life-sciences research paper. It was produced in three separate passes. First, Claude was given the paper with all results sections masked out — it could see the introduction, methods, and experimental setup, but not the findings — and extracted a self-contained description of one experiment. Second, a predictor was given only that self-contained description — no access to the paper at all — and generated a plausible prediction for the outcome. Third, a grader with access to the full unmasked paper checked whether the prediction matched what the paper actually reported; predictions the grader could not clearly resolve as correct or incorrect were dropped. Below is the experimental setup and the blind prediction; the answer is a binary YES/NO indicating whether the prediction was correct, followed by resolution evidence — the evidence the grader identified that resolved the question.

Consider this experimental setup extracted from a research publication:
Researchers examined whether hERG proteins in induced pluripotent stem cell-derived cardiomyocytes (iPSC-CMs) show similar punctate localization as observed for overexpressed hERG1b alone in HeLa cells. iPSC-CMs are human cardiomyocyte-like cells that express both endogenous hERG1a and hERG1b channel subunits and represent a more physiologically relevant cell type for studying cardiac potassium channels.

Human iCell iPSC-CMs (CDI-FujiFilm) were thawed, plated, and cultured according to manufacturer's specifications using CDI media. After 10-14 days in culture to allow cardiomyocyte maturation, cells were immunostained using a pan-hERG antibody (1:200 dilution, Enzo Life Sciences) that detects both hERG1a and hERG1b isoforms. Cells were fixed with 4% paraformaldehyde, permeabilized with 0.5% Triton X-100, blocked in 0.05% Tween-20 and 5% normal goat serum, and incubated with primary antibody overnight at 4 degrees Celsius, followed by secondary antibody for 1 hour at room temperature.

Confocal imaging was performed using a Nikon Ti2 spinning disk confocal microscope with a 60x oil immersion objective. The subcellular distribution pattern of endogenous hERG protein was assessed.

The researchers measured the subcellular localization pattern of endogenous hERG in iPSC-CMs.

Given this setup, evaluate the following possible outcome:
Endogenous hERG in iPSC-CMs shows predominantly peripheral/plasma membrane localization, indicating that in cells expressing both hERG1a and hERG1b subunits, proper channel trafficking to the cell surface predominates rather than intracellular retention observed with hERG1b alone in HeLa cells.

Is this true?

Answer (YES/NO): NO